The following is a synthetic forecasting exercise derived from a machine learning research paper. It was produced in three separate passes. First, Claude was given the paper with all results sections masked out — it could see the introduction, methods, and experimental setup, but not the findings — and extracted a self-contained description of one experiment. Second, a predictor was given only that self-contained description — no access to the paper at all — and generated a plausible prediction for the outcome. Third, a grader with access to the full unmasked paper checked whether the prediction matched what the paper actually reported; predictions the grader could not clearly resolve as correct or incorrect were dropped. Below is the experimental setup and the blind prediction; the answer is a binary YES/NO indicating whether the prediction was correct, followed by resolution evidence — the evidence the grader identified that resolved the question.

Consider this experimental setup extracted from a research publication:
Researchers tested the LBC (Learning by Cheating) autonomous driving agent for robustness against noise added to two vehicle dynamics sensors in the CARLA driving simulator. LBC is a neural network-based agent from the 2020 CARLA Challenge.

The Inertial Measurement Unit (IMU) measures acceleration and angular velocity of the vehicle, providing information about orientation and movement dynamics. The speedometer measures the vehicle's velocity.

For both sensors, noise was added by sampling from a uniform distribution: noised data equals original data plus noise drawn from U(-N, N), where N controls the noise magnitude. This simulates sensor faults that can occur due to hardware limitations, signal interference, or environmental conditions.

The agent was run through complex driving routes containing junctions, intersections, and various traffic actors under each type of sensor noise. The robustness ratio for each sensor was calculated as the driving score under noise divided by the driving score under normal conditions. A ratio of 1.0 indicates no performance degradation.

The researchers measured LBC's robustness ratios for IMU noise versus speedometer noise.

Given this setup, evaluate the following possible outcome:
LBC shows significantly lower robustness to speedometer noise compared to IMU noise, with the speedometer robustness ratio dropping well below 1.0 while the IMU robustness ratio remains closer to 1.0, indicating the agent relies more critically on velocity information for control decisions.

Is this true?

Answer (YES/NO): NO